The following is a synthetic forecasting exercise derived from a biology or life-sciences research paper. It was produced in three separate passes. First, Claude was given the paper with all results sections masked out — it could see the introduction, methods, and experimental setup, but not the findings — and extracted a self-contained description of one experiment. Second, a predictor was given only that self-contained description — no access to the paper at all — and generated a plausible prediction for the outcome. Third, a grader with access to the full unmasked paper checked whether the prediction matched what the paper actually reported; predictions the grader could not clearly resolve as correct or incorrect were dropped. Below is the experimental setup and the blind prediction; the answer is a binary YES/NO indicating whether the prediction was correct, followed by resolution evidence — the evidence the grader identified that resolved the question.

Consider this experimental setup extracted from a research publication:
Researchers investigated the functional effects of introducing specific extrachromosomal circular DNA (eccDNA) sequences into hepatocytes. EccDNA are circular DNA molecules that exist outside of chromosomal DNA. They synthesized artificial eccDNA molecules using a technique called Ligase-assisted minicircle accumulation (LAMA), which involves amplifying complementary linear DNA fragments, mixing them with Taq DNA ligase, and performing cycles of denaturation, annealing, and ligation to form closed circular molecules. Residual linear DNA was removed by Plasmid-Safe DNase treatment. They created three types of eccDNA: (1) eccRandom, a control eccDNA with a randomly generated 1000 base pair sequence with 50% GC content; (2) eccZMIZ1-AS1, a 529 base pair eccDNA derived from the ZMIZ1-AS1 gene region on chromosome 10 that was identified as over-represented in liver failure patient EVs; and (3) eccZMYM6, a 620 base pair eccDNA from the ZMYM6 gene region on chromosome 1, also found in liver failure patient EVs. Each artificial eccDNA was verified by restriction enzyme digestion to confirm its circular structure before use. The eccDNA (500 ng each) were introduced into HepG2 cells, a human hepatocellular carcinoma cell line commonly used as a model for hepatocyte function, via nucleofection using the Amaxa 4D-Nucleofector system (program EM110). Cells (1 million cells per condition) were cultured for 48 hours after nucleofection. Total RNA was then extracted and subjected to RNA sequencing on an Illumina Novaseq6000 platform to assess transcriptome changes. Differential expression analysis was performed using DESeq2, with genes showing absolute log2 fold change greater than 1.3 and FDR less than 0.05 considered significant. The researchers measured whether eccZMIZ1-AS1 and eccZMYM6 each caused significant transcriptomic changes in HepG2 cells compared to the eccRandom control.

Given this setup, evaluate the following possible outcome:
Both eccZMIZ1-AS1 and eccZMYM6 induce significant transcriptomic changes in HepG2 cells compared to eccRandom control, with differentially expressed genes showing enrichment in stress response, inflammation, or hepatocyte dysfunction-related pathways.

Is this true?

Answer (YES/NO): NO